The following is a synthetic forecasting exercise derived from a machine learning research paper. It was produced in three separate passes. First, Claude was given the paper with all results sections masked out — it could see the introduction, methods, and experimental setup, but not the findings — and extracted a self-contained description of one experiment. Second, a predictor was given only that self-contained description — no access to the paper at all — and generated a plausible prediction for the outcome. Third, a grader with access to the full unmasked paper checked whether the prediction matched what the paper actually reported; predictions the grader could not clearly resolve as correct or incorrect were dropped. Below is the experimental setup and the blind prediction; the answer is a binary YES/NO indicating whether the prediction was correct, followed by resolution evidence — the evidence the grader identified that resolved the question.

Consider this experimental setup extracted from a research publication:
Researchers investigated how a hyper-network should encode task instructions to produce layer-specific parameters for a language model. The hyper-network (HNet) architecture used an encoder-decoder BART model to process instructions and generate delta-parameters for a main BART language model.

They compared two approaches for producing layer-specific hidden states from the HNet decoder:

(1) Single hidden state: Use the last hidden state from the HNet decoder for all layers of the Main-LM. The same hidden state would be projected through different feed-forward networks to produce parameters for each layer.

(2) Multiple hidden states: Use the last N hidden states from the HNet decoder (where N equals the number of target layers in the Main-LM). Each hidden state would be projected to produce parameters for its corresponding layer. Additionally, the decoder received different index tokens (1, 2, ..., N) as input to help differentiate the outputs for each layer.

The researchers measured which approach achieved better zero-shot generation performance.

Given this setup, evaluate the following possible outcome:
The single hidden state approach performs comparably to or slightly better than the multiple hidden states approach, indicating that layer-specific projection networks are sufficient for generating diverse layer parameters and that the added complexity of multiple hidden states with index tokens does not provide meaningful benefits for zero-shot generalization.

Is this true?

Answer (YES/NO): NO